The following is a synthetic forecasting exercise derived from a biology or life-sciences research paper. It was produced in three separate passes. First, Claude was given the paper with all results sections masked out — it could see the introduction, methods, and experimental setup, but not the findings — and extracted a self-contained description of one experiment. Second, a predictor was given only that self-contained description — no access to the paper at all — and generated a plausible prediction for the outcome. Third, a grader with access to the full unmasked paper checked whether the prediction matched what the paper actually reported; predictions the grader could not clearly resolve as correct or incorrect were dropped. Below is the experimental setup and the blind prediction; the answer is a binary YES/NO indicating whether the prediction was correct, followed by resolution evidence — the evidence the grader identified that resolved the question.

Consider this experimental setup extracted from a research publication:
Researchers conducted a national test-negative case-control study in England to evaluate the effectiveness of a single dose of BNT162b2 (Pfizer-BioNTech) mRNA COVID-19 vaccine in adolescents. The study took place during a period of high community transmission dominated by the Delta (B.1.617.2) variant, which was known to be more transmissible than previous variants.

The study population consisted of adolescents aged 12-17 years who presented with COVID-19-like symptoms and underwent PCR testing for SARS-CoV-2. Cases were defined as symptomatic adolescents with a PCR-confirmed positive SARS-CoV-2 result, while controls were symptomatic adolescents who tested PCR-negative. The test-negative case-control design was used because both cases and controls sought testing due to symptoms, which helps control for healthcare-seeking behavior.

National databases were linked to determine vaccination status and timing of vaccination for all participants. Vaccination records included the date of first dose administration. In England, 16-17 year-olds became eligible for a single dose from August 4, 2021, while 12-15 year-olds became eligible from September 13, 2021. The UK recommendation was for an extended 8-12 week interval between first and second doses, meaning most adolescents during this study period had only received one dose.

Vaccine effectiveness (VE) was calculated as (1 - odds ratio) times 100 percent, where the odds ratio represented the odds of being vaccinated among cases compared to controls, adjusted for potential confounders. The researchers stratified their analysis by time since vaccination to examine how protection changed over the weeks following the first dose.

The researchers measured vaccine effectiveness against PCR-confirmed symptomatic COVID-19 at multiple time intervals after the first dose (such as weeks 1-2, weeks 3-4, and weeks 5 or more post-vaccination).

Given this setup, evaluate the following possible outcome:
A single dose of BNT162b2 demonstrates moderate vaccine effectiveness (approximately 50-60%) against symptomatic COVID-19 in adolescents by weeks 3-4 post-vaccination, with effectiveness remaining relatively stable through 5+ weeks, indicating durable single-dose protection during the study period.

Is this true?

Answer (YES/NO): NO